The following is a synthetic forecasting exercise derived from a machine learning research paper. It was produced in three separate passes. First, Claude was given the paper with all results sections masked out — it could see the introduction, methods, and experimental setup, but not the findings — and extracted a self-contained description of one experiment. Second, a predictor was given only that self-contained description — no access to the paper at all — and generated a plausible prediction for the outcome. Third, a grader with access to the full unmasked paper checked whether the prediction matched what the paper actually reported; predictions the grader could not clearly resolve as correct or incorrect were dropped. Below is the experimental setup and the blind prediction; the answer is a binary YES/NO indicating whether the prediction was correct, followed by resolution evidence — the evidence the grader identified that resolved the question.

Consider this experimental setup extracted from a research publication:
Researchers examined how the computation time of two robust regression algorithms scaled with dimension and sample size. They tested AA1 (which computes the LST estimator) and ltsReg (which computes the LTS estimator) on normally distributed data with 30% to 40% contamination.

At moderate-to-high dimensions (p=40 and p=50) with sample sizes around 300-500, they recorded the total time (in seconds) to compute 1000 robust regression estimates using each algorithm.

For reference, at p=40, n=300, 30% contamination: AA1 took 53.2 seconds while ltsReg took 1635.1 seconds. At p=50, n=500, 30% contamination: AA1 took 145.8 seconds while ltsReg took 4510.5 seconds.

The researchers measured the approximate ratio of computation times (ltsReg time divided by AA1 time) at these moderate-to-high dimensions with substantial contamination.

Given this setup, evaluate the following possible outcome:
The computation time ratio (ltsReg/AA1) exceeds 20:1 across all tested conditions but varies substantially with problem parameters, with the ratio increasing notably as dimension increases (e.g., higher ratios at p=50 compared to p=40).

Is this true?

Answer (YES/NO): NO